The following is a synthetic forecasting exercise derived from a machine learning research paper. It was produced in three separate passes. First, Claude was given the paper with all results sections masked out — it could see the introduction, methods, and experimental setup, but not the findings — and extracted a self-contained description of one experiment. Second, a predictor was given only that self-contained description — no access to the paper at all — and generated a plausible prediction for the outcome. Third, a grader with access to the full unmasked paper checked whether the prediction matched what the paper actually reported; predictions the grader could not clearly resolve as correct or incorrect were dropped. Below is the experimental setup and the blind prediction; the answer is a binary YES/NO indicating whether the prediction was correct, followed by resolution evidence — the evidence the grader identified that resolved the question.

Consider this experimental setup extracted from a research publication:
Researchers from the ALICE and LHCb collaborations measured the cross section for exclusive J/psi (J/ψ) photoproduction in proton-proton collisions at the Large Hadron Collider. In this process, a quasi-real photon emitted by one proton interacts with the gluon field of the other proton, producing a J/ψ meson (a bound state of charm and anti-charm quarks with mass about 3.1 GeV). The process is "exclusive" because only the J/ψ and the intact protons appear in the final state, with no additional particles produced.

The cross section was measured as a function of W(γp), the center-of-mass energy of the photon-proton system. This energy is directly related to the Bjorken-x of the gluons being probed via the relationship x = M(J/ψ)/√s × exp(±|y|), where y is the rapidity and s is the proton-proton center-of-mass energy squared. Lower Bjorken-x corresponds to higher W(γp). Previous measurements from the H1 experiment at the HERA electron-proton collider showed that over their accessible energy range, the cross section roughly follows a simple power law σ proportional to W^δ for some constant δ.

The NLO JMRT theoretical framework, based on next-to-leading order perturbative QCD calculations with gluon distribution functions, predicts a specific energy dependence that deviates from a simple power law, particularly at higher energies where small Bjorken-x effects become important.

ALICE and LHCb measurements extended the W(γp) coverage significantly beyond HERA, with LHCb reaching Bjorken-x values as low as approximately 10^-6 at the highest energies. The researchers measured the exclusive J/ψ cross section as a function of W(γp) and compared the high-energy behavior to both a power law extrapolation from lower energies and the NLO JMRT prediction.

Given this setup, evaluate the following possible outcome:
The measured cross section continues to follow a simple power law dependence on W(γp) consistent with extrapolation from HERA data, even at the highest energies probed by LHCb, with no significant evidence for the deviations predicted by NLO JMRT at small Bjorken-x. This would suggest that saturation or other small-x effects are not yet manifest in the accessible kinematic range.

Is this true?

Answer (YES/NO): NO